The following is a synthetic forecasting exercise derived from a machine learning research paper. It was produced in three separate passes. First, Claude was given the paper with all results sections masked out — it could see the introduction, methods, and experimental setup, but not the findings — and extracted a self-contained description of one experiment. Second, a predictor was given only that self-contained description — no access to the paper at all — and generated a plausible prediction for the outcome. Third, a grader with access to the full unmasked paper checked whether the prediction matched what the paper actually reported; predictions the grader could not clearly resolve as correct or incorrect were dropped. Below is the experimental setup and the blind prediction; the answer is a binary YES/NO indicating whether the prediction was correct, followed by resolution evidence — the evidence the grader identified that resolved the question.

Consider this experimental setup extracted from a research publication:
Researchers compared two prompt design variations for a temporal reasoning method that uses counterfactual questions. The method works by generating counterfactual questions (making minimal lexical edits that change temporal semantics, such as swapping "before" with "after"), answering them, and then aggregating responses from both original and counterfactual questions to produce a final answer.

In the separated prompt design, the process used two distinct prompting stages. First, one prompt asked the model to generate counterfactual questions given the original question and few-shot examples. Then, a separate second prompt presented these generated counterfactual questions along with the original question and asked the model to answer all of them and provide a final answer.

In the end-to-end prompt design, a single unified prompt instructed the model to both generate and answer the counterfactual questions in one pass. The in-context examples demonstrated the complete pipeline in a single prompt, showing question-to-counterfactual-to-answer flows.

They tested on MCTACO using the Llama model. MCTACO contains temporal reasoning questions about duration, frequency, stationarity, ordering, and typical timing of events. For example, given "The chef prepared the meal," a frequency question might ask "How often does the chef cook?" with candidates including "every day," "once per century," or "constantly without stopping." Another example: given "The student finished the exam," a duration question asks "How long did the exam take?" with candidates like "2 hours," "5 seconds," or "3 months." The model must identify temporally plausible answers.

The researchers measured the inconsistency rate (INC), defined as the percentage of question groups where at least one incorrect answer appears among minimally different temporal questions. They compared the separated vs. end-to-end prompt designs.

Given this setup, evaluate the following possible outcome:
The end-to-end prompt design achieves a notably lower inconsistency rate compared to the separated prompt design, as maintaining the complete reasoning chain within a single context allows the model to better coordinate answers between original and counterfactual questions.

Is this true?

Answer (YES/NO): NO